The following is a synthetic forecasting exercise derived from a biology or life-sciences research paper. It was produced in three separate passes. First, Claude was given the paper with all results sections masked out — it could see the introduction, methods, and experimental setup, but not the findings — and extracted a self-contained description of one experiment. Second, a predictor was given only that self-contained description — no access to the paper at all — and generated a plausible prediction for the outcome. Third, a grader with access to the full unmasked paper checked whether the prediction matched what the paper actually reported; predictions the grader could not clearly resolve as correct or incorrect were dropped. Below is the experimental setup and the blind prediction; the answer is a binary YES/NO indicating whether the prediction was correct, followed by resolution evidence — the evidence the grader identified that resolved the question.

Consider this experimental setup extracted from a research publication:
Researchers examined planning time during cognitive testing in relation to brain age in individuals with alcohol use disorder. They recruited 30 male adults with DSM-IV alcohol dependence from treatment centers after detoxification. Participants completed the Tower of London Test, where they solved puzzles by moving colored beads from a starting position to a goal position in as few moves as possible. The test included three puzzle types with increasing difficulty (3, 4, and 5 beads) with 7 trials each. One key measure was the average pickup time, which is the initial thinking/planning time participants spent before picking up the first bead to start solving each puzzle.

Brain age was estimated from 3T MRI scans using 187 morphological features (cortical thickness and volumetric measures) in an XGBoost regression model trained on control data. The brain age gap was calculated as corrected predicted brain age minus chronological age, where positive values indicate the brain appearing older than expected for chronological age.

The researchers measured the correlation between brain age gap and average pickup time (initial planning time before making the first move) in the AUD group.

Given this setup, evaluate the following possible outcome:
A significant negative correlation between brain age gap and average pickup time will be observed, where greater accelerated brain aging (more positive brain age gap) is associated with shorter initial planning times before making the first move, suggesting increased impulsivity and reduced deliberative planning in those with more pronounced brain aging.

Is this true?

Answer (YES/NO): NO